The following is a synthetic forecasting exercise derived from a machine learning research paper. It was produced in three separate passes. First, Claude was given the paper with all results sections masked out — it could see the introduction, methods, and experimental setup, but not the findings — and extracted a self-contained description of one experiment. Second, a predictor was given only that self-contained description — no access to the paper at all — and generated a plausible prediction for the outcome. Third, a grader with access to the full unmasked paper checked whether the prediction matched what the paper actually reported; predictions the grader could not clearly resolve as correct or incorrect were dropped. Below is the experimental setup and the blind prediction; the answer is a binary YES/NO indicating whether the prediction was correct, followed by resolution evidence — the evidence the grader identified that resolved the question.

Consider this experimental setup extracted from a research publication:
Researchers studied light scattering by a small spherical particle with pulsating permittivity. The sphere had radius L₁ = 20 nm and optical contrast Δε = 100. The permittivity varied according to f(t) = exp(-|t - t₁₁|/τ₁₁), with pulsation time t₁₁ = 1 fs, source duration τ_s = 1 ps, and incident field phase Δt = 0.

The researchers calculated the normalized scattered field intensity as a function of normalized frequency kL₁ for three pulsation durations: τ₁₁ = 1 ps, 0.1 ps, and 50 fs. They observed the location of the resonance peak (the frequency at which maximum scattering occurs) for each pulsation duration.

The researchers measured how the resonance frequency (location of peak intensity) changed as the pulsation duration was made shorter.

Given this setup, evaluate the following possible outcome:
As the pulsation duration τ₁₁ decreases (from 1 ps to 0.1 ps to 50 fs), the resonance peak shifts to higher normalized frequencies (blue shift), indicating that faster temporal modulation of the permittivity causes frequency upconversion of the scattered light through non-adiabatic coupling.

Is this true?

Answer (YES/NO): NO